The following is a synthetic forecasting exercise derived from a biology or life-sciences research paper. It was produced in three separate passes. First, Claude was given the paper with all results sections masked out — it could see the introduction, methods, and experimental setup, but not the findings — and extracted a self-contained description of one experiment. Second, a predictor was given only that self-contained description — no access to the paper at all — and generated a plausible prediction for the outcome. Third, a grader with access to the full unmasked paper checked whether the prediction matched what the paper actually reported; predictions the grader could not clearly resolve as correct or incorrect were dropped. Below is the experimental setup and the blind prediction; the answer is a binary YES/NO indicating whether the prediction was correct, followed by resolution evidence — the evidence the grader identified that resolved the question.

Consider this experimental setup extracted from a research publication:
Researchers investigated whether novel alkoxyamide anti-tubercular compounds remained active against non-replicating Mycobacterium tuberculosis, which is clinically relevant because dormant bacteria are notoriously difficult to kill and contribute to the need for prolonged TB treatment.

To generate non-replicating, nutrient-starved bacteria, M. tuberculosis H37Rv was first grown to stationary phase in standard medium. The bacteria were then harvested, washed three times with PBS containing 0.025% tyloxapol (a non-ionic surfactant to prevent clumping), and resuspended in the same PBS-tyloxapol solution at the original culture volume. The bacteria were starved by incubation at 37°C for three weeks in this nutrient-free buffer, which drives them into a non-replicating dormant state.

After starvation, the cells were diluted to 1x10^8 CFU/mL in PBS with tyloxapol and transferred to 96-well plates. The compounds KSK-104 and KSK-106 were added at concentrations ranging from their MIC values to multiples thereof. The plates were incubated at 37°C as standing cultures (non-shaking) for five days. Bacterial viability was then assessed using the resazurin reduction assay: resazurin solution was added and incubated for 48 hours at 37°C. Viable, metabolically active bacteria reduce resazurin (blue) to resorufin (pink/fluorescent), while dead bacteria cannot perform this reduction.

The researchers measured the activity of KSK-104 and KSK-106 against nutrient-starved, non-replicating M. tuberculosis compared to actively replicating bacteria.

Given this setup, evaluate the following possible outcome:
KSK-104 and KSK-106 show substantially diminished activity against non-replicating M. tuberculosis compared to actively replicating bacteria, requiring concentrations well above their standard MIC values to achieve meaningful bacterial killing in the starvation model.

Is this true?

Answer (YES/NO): YES